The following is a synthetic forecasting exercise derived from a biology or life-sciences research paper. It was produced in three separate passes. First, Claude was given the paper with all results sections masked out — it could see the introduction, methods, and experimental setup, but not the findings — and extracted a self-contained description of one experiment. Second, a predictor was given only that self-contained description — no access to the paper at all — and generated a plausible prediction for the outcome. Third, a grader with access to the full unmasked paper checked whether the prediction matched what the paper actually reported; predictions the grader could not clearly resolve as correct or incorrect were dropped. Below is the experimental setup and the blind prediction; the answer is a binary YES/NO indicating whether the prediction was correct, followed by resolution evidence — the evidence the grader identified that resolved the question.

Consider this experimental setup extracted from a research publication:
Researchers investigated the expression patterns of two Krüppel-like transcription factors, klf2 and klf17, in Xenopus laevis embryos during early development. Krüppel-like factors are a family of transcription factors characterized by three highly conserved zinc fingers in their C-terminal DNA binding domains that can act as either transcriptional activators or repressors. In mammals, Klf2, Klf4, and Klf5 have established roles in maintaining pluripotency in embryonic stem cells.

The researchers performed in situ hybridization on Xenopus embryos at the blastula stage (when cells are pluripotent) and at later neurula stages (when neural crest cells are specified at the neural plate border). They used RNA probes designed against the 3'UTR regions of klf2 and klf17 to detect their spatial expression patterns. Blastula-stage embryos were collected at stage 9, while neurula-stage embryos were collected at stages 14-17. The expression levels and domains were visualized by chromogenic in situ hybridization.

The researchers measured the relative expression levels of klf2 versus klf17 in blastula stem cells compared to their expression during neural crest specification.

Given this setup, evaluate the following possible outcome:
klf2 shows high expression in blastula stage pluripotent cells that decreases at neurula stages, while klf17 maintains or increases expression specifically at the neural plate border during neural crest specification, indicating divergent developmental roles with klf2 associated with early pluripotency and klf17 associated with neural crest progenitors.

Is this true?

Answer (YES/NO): YES